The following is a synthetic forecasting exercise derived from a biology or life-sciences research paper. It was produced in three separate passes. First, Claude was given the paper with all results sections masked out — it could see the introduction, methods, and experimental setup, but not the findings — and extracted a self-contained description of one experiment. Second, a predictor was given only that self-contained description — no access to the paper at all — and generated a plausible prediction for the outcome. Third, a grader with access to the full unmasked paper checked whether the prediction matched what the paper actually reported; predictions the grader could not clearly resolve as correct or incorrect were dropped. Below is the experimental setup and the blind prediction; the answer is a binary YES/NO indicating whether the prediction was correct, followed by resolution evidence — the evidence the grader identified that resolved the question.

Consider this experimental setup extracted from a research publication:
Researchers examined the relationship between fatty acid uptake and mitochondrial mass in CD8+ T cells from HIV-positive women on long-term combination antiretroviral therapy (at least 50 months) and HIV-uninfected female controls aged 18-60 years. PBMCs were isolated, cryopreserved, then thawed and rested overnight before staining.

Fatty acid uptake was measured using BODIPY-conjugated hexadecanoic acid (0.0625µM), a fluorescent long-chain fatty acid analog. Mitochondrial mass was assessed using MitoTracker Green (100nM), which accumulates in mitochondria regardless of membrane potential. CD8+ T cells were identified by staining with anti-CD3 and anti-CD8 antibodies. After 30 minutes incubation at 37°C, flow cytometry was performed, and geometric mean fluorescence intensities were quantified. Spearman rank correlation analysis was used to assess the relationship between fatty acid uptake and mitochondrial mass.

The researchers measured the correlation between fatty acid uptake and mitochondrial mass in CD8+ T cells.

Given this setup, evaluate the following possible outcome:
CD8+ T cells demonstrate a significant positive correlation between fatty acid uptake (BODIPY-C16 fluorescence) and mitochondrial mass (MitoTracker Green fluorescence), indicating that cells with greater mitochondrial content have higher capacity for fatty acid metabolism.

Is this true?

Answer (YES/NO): NO